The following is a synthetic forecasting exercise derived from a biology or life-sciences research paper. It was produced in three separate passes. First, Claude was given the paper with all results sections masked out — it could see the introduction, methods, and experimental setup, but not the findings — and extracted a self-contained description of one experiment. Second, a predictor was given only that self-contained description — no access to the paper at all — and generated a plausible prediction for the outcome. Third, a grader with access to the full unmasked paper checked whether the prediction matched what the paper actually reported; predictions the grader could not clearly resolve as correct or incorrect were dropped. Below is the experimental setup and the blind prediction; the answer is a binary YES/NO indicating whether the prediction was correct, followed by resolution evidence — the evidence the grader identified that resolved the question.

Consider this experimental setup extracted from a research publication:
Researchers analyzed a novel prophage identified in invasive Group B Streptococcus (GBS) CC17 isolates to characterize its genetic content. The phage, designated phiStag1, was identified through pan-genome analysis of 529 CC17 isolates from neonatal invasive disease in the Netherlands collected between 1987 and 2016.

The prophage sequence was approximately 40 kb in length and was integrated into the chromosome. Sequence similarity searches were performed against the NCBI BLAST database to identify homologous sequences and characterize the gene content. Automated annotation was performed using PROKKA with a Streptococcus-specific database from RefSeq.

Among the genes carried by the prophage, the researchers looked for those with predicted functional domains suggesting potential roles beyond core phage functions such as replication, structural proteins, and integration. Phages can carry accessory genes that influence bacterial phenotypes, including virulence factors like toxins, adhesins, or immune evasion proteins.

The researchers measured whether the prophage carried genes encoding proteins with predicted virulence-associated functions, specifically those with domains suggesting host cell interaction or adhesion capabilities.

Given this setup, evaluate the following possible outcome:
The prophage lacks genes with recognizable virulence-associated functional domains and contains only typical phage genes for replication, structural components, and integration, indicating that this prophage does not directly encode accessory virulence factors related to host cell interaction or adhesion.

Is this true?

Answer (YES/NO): NO